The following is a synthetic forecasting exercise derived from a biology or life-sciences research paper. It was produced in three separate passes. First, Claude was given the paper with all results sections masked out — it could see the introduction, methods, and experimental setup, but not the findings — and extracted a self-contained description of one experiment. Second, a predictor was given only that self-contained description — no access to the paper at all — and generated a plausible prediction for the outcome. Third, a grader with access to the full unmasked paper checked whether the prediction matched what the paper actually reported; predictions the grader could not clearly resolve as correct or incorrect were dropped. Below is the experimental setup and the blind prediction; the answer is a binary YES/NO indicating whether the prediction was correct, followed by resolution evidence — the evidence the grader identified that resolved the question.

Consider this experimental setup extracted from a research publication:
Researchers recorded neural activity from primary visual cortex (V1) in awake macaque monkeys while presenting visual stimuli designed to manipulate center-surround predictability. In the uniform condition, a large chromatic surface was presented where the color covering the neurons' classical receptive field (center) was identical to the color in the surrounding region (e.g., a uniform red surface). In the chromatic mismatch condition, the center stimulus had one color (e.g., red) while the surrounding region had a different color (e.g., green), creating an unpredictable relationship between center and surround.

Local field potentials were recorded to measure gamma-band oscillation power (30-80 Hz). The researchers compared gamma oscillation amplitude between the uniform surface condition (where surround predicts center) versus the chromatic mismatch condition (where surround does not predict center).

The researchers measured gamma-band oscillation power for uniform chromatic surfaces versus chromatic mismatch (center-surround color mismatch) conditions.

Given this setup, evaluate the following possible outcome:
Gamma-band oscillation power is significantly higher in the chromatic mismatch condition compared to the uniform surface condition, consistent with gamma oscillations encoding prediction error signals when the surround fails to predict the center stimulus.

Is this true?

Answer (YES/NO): NO